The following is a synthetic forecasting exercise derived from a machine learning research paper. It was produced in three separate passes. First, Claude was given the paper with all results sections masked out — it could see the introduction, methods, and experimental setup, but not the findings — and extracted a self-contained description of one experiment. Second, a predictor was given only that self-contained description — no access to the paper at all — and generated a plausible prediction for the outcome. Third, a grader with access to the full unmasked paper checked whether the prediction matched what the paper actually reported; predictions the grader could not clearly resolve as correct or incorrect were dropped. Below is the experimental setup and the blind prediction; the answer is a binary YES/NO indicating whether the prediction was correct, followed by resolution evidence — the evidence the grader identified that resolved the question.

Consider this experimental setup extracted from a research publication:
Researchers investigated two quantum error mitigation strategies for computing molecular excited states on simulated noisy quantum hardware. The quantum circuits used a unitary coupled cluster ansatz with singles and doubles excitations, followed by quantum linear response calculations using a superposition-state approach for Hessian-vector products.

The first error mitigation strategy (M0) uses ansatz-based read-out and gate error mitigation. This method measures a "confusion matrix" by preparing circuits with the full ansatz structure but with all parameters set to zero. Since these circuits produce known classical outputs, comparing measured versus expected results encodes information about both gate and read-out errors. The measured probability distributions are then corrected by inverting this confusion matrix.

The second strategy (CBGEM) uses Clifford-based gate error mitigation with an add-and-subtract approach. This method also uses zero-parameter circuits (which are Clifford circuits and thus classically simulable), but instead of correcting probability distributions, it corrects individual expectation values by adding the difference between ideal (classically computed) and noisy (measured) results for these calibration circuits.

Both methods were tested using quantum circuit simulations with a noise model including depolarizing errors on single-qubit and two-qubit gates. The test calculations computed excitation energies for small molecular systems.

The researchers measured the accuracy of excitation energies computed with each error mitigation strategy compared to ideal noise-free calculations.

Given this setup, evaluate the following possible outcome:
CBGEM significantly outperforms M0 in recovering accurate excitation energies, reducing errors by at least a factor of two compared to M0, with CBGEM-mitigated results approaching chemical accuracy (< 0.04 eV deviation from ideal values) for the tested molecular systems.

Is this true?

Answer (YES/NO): NO